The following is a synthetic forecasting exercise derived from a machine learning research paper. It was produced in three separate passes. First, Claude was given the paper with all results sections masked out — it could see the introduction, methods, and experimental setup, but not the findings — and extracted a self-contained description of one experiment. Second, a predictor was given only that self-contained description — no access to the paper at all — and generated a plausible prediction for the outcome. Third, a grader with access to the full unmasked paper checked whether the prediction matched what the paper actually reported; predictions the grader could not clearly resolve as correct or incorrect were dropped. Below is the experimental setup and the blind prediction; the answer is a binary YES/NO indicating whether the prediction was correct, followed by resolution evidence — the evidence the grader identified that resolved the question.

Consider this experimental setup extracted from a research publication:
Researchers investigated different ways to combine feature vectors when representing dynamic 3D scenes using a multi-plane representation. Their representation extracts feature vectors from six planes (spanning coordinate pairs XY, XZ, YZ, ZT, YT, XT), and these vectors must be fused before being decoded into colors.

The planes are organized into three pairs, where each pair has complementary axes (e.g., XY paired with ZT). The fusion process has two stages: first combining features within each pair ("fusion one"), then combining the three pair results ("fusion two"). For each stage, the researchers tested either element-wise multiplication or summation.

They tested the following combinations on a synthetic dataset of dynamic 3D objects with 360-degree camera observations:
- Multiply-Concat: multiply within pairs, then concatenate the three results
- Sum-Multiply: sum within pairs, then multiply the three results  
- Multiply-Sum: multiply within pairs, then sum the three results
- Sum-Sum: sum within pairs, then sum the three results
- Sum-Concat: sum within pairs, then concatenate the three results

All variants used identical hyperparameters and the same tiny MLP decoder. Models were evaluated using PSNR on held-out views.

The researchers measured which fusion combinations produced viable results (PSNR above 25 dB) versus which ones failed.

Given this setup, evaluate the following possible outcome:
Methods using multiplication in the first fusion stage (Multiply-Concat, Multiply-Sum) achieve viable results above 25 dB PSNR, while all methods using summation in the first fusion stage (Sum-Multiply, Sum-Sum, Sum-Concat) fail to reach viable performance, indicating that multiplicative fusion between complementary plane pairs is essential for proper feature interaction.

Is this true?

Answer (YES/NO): NO